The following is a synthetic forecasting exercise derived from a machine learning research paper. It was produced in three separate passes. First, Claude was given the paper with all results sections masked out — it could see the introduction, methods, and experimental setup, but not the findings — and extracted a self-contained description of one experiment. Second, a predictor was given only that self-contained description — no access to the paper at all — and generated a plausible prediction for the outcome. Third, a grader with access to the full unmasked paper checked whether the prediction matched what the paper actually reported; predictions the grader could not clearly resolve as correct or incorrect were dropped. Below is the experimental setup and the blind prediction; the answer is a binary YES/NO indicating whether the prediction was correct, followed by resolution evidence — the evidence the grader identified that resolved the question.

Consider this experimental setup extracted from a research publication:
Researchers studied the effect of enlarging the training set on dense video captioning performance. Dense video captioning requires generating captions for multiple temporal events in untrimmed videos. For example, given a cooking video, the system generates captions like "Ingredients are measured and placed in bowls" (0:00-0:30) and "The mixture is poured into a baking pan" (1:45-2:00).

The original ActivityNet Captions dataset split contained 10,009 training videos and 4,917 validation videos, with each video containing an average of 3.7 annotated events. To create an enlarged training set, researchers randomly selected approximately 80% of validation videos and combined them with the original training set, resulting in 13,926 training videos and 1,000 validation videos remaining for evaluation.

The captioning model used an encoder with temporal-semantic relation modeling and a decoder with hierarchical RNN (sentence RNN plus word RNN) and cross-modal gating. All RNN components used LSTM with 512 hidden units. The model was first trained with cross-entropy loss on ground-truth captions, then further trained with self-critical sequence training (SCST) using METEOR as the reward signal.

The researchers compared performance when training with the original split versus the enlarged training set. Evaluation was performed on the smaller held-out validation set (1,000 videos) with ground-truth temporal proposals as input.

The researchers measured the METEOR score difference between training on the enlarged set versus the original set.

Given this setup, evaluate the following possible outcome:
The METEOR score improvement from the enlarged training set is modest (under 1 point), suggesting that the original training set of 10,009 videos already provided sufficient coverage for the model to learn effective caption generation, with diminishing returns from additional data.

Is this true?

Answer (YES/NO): YES